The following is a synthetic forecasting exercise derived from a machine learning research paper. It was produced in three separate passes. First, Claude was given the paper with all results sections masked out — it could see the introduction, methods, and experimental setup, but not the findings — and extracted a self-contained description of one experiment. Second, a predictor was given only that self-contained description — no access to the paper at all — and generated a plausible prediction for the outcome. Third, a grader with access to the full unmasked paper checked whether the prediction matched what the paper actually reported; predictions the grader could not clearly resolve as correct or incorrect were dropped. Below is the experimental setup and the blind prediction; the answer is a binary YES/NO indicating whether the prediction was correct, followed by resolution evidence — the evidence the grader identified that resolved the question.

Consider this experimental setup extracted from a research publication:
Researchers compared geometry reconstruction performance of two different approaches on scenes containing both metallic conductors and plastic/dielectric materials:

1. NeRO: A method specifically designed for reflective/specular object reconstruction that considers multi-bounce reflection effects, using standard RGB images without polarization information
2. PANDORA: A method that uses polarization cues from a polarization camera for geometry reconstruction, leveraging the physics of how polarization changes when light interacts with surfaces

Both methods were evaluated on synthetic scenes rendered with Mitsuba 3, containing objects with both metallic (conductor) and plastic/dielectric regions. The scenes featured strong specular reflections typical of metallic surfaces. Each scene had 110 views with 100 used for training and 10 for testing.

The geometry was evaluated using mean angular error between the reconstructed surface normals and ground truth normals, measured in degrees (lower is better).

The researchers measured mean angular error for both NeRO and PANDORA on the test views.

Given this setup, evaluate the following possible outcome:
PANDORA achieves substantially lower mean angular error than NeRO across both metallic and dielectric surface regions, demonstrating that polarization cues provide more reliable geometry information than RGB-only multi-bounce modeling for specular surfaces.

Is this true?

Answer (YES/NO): NO